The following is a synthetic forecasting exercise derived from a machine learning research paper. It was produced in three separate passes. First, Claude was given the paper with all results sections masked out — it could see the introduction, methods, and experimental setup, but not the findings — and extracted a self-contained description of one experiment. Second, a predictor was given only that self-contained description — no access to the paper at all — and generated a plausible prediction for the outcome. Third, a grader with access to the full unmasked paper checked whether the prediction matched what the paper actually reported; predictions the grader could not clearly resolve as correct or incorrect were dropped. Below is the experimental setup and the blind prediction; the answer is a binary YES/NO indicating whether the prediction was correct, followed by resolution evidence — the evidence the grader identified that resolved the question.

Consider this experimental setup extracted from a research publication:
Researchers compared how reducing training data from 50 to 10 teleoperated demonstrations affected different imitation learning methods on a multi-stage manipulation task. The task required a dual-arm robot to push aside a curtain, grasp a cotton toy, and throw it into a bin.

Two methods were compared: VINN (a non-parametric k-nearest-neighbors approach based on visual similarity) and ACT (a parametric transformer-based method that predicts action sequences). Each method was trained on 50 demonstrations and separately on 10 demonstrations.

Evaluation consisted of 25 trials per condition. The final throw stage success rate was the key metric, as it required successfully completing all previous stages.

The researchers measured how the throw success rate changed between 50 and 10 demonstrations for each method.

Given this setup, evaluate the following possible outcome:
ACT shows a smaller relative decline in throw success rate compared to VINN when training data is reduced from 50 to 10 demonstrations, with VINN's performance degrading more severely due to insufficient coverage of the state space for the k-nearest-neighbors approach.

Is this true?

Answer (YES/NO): NO